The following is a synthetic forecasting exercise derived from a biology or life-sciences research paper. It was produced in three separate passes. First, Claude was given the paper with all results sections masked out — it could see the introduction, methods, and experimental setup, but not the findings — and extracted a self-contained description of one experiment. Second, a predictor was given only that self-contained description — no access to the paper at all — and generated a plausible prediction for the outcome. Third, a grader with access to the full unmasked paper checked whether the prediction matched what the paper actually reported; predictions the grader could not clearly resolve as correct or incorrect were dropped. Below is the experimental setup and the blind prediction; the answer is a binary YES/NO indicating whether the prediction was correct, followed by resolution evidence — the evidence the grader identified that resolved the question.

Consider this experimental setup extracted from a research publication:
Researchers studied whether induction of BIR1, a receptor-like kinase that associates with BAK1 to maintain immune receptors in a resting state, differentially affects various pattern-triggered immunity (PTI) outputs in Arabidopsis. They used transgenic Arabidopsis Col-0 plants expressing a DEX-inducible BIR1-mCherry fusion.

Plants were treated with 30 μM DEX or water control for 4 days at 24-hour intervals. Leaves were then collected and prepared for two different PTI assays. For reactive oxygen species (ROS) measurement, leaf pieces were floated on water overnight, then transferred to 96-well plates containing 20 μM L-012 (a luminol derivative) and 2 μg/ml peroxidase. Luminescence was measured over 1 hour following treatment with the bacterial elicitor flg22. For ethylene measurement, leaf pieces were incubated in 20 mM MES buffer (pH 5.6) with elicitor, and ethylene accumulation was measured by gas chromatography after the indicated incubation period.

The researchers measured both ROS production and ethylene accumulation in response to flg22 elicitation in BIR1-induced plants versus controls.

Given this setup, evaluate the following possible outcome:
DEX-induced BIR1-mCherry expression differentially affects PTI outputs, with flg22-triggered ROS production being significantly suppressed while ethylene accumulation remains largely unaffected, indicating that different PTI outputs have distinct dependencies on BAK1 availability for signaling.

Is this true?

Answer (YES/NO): NO